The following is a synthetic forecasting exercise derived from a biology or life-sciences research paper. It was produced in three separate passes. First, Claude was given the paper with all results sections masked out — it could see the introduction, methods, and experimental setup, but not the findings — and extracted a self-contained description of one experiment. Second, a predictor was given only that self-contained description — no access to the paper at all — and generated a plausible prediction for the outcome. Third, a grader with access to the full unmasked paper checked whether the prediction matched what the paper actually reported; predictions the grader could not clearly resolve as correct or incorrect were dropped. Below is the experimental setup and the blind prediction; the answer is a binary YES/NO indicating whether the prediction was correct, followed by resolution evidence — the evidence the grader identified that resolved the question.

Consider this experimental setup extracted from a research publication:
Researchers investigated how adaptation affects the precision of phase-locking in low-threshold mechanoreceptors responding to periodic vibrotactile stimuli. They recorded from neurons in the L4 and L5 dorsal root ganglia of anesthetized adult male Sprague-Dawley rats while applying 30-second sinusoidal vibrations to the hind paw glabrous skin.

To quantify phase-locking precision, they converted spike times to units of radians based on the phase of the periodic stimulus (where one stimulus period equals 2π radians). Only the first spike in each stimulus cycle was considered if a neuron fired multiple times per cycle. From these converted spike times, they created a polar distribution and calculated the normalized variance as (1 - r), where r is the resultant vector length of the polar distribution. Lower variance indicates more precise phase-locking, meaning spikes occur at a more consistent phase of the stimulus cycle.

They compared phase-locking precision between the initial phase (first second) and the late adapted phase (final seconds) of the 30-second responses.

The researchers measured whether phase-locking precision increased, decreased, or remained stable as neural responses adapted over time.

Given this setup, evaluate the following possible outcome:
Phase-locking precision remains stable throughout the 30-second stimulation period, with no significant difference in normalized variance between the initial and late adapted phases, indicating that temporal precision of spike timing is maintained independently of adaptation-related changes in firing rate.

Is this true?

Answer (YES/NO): NO